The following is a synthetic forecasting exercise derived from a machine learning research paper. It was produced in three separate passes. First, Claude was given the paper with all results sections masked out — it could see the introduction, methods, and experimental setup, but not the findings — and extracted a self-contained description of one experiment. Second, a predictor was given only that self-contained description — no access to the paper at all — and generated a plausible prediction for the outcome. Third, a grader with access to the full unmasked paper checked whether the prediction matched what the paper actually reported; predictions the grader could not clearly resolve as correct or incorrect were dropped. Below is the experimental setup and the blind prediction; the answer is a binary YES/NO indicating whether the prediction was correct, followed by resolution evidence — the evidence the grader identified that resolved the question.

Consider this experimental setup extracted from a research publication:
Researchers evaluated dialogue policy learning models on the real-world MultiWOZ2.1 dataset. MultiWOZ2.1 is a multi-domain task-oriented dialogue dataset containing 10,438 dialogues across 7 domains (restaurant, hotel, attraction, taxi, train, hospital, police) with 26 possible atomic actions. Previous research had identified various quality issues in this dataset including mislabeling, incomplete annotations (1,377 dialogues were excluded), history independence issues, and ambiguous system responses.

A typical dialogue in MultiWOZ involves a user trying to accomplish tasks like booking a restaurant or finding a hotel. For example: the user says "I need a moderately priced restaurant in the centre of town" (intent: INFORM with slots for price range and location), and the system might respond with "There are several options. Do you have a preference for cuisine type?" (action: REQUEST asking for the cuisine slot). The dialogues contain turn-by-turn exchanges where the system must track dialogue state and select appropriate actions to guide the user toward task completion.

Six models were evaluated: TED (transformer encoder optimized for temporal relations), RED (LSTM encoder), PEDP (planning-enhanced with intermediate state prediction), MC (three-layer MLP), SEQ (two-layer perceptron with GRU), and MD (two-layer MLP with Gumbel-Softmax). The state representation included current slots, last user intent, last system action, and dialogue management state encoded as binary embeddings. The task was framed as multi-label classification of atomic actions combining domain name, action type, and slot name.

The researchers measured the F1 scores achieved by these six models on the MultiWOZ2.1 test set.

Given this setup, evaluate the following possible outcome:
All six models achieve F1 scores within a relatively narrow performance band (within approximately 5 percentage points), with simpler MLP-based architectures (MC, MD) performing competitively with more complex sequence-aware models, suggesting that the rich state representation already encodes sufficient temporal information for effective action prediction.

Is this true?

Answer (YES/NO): NO